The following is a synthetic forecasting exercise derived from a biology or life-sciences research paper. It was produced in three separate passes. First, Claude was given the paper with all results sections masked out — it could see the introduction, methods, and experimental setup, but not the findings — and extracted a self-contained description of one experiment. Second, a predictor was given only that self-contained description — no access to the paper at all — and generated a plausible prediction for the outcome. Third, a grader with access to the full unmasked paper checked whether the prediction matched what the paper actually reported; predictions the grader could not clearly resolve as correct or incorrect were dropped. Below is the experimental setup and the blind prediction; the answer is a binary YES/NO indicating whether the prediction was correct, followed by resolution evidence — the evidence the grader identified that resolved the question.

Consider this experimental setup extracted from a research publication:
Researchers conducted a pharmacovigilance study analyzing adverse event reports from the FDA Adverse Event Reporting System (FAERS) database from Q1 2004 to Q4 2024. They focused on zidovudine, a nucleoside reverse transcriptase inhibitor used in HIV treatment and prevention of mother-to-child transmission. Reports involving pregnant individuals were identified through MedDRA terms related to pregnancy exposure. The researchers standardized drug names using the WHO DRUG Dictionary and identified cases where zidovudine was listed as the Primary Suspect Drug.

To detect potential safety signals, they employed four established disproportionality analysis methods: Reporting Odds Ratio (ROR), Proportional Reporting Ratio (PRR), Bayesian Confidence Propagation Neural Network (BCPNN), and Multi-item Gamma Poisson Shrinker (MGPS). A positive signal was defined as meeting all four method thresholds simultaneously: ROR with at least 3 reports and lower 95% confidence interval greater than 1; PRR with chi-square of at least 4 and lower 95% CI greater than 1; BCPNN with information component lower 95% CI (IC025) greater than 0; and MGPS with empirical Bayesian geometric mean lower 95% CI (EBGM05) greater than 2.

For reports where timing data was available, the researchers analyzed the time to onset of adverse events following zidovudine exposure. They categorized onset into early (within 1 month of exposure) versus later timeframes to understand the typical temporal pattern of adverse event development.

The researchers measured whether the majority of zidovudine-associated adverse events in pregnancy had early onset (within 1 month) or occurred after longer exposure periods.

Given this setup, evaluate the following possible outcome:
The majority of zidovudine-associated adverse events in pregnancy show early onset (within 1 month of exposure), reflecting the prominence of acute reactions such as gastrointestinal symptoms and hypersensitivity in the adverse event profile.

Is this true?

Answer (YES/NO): NO